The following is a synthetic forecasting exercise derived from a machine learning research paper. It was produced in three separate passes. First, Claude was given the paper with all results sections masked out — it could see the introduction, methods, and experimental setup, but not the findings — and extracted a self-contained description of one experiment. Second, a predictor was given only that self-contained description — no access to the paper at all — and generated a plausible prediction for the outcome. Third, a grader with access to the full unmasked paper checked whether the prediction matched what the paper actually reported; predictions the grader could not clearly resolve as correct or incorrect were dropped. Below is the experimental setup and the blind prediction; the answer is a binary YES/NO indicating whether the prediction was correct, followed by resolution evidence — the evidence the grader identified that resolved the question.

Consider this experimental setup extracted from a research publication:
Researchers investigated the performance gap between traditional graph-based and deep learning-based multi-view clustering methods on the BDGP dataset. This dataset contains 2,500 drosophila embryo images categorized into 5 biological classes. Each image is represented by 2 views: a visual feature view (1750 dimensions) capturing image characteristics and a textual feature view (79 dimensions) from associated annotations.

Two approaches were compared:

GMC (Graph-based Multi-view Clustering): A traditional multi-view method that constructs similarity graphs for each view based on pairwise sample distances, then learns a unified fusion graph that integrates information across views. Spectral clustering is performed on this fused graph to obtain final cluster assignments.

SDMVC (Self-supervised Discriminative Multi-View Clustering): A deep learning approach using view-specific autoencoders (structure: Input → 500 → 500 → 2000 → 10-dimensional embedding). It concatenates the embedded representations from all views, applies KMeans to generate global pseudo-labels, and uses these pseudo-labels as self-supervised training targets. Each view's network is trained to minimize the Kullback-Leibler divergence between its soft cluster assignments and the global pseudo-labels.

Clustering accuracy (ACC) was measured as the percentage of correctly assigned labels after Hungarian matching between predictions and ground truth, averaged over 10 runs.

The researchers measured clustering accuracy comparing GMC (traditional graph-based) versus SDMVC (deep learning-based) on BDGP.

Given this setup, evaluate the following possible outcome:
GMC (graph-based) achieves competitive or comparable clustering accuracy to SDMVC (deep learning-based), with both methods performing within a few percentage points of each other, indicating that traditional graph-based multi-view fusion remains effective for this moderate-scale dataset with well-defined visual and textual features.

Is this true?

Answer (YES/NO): NO